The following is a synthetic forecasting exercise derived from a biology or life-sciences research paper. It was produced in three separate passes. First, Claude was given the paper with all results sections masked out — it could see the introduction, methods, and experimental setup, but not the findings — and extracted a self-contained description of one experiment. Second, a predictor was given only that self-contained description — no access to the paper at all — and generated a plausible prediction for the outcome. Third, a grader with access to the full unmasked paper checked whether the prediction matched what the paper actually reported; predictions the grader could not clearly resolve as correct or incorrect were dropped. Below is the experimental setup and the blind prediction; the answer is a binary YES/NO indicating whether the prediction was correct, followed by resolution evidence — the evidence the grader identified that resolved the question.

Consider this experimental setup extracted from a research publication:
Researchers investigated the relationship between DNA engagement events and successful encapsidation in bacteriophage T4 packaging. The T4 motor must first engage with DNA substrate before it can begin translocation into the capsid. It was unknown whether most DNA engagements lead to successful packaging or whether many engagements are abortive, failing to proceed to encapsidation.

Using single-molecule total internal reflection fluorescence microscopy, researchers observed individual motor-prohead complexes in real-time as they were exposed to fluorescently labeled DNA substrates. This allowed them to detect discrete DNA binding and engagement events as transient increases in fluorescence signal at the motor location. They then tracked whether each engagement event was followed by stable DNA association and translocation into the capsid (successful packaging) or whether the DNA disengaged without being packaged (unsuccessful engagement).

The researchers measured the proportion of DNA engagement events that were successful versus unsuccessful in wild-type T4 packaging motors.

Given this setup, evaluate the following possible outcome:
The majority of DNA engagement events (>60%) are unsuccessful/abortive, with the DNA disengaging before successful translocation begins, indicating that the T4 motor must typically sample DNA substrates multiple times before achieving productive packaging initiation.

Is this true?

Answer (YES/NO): YES